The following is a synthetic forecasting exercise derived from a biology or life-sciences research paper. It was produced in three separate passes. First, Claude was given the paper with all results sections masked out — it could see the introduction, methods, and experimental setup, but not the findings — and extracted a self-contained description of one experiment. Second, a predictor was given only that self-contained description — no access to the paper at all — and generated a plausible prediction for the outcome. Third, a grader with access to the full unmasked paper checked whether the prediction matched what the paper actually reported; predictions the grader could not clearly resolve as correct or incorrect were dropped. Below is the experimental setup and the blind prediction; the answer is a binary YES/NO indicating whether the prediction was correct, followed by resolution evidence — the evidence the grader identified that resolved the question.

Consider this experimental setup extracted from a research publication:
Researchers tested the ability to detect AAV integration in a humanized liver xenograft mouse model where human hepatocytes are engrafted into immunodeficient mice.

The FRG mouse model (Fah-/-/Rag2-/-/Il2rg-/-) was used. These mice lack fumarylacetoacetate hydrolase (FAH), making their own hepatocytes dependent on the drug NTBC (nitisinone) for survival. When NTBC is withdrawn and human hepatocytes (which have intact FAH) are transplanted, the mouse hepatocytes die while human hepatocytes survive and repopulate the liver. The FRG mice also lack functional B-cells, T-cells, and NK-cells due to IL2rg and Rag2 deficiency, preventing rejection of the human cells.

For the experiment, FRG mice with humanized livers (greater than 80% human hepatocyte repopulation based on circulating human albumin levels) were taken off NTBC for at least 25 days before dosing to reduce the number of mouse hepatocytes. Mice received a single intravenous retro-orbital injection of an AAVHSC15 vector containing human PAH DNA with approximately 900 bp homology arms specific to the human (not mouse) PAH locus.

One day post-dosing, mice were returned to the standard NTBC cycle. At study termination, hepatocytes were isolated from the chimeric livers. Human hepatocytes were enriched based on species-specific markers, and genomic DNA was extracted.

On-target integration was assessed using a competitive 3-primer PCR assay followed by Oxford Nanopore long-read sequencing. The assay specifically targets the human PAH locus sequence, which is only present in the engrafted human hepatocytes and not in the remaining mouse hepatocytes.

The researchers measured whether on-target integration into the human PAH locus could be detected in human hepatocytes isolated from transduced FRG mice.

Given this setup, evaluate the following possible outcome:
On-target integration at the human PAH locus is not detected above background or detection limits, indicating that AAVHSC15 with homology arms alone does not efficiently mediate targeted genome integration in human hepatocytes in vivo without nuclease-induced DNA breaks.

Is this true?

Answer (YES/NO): NO